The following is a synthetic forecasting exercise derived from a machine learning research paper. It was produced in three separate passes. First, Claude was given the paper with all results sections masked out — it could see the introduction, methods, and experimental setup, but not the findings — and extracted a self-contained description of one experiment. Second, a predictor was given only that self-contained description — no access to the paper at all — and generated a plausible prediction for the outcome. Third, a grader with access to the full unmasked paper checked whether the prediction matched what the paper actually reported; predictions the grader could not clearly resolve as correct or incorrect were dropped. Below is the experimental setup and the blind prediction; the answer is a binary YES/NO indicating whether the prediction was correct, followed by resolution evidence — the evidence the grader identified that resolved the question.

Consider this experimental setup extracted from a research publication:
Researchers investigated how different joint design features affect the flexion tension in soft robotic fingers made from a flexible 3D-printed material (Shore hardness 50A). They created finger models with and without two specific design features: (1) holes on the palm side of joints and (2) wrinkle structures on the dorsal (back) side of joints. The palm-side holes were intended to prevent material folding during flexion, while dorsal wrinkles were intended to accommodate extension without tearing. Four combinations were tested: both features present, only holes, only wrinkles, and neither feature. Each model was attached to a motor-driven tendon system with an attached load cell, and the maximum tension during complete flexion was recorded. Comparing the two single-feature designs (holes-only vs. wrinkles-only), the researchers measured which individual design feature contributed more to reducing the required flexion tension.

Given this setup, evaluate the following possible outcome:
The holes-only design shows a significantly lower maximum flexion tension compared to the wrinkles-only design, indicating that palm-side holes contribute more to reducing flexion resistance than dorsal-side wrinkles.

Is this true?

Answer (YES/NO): NO